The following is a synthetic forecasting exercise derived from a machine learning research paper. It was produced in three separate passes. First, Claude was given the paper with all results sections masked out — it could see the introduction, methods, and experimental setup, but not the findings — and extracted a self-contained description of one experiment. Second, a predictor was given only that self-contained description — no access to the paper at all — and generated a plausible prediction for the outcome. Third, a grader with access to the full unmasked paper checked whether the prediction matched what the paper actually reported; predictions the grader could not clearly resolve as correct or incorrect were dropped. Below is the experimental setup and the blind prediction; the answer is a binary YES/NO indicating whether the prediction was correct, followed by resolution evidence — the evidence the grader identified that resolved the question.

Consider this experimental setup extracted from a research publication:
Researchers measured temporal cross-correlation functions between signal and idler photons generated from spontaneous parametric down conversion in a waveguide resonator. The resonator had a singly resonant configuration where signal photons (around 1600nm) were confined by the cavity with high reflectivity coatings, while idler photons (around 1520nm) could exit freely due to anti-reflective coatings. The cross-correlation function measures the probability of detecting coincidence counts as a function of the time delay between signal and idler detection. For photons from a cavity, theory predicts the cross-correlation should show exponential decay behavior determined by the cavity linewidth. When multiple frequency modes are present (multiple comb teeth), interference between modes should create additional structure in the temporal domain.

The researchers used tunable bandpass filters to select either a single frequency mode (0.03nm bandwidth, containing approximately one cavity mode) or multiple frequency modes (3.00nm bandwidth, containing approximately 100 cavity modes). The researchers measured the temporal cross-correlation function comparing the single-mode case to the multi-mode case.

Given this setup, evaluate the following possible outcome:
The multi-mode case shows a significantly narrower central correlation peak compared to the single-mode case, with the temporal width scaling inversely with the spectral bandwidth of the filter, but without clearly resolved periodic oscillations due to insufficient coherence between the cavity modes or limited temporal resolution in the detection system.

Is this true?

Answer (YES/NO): NO